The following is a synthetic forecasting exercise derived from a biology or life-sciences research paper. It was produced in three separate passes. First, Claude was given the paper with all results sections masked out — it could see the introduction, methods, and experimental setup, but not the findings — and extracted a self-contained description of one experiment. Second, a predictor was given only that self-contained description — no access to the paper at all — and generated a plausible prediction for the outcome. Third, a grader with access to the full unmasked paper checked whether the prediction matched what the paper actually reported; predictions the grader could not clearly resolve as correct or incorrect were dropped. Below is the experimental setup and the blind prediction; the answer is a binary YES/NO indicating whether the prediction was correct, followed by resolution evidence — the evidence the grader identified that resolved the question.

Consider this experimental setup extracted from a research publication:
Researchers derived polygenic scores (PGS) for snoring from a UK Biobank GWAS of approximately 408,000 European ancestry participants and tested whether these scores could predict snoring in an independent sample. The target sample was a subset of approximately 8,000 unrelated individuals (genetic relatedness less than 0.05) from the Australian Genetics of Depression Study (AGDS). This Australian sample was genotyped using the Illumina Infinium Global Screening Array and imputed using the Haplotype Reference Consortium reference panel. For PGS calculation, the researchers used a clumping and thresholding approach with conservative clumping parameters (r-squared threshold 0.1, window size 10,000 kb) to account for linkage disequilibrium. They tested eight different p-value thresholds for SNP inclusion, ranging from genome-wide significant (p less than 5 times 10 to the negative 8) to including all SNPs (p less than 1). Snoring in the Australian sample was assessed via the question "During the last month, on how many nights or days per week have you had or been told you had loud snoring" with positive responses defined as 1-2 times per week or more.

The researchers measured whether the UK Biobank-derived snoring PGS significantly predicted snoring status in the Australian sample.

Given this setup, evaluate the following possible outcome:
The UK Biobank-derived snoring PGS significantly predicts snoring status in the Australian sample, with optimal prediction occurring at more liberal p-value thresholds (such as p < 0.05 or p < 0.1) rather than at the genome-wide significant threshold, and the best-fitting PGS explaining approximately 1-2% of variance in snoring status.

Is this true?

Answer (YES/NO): NO